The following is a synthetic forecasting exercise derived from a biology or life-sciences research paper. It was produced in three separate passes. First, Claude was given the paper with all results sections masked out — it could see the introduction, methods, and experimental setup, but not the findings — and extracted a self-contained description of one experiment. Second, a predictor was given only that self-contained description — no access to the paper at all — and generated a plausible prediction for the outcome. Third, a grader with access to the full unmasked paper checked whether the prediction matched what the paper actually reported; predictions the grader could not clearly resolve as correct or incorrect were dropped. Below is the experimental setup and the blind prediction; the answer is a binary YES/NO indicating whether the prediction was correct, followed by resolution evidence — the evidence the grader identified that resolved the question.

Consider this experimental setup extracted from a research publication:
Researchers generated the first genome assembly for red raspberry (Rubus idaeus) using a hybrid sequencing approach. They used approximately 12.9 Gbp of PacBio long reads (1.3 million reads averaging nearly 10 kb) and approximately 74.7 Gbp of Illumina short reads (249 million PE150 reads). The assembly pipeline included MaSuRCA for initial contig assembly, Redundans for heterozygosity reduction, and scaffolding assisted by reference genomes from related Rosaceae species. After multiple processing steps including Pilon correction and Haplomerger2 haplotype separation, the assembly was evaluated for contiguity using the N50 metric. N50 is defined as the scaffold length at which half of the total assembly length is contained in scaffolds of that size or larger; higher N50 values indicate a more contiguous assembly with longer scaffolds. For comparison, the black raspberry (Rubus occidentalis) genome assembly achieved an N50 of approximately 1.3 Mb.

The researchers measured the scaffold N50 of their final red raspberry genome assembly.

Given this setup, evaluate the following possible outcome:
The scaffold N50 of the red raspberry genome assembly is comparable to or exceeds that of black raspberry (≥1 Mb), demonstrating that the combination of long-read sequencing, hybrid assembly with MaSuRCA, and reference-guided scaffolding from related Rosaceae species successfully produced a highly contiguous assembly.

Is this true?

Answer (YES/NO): NO